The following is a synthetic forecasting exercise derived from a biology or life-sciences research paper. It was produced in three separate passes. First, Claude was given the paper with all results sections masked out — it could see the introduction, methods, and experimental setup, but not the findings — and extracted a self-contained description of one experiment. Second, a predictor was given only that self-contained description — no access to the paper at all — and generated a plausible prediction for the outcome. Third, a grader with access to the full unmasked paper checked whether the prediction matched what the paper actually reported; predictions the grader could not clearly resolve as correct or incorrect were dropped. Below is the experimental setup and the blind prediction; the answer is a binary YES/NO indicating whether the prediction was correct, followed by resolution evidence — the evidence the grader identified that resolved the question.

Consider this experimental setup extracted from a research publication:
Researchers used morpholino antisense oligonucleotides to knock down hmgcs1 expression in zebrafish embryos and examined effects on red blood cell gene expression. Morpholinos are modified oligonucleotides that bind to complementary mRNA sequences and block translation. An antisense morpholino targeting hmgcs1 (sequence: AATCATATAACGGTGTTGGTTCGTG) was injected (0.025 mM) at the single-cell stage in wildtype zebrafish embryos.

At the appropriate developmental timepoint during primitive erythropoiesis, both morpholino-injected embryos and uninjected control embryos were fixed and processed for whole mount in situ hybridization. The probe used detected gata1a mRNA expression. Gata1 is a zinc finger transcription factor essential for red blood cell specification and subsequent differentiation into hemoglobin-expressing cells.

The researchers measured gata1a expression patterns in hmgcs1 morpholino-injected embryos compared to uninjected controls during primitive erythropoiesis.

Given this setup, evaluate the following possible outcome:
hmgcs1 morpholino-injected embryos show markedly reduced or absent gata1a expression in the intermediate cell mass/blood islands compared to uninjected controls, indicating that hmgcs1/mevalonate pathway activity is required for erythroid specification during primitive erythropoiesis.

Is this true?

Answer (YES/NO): YES